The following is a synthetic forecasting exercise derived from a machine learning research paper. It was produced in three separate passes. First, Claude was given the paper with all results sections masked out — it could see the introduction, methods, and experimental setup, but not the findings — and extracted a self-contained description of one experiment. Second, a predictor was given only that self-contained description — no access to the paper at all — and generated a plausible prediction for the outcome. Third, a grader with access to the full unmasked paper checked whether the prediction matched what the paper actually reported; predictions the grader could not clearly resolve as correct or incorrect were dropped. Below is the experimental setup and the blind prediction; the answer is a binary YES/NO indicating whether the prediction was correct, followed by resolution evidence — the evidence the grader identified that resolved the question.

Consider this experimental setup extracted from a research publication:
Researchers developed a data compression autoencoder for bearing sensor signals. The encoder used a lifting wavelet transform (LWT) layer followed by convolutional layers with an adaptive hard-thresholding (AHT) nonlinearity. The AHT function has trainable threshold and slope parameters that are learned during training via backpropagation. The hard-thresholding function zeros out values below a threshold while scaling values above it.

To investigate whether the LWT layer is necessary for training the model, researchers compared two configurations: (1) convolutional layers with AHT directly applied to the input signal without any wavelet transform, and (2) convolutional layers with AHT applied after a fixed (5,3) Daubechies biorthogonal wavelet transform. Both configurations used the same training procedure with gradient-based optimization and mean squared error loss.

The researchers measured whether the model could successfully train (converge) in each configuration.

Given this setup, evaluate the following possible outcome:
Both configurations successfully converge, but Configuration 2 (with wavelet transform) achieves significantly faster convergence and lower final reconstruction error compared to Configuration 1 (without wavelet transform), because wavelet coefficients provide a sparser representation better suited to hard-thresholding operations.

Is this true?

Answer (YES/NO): NO